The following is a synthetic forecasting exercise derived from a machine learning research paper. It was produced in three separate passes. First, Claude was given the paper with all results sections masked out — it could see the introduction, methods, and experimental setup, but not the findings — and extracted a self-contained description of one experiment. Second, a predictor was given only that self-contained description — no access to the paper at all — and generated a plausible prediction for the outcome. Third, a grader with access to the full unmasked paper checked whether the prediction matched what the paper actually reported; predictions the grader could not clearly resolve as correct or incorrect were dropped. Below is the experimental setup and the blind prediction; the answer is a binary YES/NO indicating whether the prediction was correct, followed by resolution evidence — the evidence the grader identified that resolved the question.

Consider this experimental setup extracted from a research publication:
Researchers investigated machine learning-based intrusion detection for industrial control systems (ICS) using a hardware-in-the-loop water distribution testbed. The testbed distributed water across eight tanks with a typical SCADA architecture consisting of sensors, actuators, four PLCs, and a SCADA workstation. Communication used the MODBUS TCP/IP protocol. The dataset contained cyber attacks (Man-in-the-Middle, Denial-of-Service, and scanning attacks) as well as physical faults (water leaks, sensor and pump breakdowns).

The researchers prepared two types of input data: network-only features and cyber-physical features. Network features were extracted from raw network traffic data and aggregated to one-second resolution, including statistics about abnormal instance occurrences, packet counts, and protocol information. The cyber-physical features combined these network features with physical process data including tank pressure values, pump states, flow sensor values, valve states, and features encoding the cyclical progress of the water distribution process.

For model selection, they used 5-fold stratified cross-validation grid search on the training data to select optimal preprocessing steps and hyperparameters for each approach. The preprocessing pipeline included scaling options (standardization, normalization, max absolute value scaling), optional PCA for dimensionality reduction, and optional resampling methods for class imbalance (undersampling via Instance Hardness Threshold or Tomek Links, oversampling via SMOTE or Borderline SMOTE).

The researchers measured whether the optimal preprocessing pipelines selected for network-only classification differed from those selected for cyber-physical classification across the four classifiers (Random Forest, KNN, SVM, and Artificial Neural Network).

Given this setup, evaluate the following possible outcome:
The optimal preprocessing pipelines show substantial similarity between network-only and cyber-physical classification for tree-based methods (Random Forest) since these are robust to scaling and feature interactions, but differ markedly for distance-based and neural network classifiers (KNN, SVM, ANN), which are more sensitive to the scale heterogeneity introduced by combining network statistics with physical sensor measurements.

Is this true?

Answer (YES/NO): NO